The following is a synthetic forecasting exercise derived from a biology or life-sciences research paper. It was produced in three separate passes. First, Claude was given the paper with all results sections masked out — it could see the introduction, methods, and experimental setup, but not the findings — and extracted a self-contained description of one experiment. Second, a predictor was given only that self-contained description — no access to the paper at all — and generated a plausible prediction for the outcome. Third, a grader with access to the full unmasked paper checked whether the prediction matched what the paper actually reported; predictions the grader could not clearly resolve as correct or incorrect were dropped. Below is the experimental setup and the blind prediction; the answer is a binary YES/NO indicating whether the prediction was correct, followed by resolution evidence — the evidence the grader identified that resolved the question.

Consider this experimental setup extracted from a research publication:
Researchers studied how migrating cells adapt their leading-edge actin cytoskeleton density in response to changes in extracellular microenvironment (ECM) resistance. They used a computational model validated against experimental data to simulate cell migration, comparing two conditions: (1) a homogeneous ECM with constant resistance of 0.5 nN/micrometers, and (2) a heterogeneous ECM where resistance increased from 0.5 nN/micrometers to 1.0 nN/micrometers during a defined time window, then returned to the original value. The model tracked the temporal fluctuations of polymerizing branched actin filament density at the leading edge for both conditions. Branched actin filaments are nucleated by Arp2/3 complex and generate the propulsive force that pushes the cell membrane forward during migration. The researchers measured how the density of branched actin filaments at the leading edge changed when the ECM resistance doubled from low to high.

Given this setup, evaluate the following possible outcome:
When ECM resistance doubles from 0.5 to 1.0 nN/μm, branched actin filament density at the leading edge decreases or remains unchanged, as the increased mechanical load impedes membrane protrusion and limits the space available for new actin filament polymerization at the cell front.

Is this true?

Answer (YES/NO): NO